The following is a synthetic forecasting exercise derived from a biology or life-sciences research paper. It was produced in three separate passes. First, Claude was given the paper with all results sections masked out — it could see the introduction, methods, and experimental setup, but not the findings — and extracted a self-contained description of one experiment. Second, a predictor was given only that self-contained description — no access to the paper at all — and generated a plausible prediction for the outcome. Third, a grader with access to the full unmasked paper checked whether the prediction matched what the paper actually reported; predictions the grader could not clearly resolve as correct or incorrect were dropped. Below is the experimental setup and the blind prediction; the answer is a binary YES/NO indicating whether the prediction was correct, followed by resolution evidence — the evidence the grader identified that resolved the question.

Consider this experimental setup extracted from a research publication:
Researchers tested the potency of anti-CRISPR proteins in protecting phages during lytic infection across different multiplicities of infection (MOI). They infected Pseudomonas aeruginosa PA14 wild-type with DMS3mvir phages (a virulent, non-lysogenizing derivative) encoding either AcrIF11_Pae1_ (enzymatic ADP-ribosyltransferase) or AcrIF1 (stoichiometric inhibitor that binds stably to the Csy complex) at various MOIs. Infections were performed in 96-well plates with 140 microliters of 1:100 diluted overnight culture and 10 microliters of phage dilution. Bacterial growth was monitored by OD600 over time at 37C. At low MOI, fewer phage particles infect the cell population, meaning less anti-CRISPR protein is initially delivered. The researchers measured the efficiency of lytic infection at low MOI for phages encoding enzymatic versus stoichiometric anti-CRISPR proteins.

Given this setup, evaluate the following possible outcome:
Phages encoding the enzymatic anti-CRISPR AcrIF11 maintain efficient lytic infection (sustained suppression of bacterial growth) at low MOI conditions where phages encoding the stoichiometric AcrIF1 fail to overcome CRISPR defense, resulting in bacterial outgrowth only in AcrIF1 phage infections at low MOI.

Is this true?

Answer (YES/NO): NO